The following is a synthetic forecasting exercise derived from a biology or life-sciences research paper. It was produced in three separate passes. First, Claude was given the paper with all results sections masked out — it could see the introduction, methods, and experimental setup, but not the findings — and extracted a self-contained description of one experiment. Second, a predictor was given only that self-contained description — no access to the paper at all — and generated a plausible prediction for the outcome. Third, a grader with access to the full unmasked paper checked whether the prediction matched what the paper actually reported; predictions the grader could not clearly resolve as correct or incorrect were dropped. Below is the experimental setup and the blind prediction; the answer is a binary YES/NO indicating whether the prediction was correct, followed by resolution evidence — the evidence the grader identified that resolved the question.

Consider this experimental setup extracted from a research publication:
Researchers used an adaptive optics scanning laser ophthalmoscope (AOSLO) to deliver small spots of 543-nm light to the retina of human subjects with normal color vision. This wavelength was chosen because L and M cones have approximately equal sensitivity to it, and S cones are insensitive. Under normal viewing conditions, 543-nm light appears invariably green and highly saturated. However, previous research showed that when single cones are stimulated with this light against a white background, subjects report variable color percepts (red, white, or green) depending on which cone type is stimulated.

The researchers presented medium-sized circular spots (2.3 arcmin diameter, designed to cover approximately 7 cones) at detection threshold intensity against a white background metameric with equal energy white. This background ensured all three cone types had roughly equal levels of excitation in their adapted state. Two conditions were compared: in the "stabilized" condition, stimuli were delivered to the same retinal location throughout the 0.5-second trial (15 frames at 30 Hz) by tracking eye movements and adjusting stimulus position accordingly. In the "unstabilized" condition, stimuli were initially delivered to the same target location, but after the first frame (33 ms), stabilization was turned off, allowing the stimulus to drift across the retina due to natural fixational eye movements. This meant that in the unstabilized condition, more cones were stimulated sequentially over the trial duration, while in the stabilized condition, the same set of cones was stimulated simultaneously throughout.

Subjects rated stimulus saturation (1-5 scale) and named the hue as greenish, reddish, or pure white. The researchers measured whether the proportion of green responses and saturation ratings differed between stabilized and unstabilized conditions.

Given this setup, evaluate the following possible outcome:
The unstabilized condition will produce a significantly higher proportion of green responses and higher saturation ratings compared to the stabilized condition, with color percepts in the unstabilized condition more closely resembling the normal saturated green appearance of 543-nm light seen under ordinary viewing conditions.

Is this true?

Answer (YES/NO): NO